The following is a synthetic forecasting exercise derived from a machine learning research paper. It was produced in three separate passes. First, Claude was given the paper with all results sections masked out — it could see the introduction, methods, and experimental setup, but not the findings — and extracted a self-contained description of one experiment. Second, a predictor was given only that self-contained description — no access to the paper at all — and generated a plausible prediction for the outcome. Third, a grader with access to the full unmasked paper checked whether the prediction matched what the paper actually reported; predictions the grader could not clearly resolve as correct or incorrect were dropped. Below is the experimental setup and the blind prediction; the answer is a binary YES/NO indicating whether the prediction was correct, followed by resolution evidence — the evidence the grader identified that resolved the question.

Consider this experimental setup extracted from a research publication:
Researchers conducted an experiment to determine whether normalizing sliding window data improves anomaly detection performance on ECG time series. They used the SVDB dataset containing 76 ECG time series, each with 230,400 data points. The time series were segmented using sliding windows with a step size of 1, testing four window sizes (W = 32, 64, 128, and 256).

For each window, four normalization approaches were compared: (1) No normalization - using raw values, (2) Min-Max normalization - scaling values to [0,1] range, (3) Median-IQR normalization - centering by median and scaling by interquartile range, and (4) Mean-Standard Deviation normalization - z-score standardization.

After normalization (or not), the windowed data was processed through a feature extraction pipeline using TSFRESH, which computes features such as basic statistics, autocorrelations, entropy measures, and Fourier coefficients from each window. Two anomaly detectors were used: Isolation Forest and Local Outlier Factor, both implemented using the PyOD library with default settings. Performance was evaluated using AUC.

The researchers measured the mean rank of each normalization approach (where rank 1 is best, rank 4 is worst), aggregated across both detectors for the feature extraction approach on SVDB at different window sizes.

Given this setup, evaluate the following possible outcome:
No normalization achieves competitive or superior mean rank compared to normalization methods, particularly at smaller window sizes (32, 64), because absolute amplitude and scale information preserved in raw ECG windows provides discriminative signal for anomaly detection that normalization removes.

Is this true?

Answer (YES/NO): YES